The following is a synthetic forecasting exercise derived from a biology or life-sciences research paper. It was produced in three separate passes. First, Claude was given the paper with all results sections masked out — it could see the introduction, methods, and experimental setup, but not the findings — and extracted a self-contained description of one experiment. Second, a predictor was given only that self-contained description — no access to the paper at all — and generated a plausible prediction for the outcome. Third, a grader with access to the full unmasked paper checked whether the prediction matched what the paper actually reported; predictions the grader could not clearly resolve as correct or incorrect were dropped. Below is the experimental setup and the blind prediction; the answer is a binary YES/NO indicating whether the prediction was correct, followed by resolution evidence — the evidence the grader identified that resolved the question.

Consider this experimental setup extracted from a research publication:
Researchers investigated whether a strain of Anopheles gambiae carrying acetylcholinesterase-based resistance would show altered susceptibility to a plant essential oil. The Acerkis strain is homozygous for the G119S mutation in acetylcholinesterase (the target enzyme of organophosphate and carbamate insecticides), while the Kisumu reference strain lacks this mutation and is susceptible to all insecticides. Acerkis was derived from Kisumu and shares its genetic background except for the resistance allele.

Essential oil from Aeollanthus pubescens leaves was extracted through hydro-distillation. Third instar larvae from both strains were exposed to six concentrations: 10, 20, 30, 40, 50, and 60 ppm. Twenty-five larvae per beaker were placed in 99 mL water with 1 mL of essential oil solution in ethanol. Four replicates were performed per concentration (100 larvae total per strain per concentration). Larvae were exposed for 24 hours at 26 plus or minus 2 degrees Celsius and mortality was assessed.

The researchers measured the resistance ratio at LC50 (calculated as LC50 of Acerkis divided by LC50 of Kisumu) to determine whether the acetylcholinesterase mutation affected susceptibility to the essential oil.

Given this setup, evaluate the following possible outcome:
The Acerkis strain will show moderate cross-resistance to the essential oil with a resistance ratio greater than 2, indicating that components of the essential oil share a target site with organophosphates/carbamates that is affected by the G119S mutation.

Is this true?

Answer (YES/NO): NO